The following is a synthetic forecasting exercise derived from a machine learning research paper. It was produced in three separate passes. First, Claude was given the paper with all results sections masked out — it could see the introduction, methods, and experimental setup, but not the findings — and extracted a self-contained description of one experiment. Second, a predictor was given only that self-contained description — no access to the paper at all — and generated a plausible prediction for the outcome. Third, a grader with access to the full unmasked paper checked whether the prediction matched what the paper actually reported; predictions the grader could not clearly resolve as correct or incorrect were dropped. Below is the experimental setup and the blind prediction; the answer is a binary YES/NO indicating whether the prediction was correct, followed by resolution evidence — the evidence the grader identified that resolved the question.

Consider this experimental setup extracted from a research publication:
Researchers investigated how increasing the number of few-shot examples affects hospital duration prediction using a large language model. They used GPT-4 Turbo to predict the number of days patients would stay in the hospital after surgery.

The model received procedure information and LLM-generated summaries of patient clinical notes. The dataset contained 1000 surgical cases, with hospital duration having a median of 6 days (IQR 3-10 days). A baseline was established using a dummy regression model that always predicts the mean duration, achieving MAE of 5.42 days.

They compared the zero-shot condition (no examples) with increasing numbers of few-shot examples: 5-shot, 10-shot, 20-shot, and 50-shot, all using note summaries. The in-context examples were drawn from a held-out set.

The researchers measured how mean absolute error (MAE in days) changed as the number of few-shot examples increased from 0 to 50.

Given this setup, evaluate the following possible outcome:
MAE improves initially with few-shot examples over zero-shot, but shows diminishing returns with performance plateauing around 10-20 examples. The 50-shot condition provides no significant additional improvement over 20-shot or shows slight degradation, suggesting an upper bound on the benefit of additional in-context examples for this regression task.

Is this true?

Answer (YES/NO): NO